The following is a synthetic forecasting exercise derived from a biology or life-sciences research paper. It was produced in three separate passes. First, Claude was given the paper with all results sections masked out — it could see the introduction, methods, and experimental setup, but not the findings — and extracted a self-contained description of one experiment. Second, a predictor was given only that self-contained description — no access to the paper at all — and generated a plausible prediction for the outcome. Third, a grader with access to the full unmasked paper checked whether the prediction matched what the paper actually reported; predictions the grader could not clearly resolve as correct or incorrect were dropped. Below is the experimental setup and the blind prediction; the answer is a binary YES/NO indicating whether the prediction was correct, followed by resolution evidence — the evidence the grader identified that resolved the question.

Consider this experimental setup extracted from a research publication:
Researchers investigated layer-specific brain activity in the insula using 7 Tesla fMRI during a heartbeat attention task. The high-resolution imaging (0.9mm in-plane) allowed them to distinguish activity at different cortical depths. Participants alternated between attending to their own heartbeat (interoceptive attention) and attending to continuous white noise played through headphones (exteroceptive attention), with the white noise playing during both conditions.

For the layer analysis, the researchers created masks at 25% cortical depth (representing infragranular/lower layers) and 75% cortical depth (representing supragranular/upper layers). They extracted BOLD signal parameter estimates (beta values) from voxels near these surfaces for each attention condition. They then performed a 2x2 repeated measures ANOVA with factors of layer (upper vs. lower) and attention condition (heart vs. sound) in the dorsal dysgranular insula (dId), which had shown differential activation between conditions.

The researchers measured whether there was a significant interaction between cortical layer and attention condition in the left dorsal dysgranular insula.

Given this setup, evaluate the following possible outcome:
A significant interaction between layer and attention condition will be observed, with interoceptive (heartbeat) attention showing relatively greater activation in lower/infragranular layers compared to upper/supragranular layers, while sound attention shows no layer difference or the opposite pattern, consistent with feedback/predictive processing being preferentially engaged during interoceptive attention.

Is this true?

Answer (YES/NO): NO